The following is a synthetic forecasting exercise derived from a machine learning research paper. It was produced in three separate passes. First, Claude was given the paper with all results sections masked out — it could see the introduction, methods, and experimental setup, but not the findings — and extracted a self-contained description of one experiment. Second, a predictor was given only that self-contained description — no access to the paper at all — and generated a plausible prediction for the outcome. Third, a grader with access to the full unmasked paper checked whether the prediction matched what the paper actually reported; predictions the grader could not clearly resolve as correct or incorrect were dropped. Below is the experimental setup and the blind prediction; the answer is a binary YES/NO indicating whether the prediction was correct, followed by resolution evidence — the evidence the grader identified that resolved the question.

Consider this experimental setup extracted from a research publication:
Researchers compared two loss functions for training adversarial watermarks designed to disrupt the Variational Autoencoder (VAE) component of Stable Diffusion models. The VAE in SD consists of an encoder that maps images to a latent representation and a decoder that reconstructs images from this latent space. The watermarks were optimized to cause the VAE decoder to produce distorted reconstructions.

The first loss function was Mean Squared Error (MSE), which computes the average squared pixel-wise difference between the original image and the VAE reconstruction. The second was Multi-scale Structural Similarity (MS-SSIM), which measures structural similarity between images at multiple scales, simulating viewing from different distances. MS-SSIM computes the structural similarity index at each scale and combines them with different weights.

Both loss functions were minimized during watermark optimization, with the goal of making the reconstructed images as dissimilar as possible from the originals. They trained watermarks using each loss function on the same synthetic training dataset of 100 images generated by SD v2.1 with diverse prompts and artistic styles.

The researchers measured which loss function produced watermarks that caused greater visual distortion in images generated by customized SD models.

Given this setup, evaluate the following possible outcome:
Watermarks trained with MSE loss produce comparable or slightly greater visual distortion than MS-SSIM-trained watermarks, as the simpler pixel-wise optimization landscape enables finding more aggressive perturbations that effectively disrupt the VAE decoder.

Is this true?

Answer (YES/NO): NO